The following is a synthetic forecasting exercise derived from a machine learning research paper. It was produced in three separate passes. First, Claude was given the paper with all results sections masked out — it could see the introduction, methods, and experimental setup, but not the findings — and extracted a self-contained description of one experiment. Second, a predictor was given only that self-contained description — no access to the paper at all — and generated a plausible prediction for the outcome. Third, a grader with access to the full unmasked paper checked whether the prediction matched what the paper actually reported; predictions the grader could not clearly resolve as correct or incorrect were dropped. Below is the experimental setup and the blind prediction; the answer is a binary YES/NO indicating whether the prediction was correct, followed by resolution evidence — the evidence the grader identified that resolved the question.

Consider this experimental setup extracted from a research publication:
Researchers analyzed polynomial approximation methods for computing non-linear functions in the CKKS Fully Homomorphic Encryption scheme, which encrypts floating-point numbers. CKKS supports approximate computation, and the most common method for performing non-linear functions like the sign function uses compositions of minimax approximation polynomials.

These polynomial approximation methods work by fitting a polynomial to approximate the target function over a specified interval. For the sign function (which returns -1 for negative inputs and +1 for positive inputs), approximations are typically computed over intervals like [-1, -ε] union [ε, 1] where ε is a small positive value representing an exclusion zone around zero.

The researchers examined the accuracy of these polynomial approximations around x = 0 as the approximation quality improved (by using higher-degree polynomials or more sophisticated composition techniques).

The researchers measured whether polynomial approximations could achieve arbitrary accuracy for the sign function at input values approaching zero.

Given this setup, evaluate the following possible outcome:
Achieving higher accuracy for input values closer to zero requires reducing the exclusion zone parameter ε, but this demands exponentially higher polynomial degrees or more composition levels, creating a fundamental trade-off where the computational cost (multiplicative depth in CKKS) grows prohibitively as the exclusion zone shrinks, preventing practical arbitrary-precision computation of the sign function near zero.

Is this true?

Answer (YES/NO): NO